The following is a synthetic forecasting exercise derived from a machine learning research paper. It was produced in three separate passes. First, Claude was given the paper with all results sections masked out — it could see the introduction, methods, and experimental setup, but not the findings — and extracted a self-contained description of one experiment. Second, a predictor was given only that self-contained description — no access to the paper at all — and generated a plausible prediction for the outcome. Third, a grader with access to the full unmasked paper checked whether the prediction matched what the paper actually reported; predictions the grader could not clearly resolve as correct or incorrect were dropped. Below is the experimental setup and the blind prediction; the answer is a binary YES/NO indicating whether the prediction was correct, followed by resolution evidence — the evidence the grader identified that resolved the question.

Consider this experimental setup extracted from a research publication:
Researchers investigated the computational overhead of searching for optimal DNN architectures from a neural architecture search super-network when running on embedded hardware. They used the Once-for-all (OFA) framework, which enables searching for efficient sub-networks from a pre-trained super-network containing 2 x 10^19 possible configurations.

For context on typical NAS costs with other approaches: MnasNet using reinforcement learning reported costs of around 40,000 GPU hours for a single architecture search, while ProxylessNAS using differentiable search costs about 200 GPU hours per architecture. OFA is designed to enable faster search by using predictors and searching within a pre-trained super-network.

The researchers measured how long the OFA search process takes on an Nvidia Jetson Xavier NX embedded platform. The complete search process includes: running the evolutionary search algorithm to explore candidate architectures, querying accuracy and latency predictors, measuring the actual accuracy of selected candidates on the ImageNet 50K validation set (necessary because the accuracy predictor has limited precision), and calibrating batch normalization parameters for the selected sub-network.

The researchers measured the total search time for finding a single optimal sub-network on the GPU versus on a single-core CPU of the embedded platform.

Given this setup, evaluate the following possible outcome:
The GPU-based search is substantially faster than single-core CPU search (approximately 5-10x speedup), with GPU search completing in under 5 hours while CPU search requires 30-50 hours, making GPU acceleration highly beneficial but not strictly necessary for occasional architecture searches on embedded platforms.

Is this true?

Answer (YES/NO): NO